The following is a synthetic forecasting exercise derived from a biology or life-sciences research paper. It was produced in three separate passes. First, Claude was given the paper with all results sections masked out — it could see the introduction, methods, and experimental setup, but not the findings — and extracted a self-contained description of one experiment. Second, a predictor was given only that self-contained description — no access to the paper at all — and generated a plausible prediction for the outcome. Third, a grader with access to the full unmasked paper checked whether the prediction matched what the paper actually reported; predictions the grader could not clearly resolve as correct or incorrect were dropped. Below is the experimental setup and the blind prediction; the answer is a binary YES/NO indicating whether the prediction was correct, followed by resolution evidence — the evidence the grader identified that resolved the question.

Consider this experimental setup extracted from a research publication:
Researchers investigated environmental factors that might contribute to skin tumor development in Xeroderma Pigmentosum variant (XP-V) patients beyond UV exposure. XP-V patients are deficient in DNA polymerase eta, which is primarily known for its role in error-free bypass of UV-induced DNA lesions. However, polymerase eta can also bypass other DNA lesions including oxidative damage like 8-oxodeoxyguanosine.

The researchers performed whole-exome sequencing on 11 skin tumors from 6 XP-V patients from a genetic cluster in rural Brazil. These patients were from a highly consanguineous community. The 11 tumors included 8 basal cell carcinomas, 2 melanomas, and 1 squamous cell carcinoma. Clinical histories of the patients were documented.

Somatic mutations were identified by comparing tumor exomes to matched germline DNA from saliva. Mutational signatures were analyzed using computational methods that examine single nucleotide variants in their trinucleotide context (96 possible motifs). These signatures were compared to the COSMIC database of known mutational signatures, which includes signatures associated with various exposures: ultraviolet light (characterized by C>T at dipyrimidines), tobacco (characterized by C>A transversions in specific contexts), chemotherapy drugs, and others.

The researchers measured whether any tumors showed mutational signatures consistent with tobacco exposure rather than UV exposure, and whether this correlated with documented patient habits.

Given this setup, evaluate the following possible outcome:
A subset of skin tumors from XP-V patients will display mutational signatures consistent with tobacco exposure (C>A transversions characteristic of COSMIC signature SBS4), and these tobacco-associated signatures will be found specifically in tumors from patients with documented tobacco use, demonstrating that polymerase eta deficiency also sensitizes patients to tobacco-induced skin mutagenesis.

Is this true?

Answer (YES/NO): NO